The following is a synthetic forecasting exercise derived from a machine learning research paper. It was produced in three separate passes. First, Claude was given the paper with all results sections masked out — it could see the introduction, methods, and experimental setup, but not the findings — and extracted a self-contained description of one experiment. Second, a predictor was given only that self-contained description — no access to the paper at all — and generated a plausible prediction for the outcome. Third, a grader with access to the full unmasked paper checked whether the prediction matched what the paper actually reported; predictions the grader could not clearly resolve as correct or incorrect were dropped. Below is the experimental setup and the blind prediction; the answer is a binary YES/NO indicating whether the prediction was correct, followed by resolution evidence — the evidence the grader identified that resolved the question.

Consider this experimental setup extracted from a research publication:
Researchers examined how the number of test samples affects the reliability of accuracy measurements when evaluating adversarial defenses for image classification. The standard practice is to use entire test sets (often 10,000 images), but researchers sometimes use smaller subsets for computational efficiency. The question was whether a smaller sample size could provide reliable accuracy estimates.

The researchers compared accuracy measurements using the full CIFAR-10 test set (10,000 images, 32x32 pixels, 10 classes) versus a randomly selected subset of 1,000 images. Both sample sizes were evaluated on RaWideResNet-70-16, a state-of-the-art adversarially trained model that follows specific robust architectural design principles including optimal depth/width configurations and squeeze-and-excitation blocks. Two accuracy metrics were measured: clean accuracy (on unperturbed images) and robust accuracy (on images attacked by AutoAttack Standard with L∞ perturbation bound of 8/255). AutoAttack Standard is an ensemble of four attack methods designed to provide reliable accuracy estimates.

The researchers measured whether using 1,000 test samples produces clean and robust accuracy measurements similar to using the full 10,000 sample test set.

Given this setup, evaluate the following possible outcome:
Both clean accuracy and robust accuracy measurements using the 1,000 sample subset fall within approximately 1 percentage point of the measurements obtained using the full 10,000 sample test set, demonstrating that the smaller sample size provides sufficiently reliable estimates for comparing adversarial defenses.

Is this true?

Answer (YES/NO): YES